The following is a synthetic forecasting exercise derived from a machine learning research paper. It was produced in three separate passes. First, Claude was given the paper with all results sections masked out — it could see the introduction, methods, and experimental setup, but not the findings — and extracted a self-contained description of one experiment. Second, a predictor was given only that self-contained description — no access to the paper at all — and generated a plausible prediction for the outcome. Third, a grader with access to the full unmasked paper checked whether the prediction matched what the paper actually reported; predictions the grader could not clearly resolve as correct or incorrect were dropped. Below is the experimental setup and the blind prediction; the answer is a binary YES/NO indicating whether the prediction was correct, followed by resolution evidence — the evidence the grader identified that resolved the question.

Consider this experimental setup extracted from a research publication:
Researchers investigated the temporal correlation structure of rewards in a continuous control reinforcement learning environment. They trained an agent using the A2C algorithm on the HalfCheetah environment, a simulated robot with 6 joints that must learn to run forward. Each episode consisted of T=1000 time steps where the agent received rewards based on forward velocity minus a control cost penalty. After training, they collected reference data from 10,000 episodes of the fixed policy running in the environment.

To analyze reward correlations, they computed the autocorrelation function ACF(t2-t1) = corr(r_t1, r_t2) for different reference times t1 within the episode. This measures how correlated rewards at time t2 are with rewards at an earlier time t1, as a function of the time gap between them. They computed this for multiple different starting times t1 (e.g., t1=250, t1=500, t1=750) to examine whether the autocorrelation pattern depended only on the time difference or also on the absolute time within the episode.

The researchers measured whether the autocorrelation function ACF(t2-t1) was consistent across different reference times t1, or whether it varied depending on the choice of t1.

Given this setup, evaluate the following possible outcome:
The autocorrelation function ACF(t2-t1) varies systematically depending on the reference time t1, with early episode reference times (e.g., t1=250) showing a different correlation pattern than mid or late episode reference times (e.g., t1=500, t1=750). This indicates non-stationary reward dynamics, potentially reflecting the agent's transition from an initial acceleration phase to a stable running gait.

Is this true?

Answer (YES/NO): YES